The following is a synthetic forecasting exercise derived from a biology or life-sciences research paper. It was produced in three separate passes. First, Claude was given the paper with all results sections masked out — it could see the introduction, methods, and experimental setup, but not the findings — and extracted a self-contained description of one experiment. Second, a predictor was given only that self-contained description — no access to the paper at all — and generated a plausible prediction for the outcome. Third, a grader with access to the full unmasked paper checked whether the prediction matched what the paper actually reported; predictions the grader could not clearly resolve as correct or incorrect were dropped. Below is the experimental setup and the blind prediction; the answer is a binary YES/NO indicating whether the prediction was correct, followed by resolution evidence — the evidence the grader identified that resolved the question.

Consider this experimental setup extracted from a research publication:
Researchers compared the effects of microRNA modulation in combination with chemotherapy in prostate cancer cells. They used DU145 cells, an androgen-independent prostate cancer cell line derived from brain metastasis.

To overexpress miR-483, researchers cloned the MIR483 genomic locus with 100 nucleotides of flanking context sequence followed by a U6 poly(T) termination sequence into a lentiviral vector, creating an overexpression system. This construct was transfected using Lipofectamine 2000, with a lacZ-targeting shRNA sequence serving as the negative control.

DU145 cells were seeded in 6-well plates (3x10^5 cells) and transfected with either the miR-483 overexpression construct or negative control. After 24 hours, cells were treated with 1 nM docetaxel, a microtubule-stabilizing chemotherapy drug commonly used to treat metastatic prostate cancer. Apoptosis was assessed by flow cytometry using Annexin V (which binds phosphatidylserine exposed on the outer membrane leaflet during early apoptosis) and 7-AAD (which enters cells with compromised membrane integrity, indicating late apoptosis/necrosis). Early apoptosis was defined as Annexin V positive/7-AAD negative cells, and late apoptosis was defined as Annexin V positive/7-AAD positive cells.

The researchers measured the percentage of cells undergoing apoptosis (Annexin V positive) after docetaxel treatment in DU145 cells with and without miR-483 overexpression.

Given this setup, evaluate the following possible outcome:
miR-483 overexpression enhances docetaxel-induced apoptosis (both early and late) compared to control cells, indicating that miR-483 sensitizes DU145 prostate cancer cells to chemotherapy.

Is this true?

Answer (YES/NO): NO